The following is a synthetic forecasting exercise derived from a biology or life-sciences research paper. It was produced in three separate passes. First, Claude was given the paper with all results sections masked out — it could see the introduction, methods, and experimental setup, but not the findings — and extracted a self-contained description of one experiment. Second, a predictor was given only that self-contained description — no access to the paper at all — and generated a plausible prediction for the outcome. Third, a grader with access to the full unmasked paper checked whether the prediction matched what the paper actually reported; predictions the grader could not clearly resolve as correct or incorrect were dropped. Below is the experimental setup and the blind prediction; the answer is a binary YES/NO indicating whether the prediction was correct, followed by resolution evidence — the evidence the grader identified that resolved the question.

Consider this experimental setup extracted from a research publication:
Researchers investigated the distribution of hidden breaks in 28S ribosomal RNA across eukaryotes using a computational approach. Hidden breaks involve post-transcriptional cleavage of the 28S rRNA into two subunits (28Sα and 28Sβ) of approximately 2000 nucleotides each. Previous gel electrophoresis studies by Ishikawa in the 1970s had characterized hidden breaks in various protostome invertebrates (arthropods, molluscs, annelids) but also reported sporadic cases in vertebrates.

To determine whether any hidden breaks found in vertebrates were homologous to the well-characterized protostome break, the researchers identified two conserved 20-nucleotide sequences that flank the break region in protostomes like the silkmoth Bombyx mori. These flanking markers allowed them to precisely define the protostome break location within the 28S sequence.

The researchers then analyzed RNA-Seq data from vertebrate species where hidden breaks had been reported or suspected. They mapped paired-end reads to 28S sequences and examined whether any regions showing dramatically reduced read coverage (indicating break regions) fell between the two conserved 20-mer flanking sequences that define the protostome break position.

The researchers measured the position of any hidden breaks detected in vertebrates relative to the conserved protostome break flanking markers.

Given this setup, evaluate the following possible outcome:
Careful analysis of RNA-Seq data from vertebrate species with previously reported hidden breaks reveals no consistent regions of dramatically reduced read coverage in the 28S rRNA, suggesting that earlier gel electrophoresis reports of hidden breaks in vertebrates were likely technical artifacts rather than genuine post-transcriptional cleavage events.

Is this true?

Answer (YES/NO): NO